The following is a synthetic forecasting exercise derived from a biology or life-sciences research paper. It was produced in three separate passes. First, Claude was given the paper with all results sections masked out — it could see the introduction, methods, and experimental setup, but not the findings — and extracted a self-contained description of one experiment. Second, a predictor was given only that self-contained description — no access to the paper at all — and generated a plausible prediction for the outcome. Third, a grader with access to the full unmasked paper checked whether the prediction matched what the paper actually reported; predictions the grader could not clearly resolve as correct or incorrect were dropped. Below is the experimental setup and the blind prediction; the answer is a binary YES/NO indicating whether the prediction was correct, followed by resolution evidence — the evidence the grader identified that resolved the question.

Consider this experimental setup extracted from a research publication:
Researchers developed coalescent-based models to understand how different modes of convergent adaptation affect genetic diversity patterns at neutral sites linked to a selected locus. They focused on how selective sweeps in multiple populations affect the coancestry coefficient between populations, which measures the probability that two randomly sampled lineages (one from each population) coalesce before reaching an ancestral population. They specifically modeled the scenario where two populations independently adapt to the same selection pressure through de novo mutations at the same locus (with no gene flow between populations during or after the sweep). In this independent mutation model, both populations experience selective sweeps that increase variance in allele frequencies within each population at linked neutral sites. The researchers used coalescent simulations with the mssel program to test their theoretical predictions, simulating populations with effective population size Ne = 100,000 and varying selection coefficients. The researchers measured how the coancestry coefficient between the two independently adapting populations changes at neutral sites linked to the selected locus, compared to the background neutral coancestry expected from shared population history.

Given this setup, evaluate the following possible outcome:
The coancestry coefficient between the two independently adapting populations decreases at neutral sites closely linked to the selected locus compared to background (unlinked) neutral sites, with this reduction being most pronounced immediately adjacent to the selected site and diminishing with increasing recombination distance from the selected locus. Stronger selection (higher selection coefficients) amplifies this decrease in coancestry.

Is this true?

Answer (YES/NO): NO